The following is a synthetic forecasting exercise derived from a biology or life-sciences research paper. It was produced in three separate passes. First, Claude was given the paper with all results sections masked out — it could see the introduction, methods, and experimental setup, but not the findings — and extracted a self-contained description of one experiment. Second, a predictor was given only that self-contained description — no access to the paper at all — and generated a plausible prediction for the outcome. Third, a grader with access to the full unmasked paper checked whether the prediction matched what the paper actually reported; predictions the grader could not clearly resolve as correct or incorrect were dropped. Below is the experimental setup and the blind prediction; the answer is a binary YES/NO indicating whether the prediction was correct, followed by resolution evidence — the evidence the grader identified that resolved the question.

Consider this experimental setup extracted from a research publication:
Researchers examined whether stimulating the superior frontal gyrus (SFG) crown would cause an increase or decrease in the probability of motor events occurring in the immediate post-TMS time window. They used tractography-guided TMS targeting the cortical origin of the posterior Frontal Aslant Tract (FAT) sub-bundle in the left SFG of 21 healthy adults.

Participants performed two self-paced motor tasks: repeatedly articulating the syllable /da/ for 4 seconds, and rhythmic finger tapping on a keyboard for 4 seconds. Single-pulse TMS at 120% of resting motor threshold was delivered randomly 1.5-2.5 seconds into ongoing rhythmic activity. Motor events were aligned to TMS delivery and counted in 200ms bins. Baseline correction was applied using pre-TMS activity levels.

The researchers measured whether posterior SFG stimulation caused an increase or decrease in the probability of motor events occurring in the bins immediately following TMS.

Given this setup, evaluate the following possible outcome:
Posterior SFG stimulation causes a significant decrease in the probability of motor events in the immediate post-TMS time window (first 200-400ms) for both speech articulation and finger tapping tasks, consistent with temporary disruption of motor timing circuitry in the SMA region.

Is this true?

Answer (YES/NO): NO